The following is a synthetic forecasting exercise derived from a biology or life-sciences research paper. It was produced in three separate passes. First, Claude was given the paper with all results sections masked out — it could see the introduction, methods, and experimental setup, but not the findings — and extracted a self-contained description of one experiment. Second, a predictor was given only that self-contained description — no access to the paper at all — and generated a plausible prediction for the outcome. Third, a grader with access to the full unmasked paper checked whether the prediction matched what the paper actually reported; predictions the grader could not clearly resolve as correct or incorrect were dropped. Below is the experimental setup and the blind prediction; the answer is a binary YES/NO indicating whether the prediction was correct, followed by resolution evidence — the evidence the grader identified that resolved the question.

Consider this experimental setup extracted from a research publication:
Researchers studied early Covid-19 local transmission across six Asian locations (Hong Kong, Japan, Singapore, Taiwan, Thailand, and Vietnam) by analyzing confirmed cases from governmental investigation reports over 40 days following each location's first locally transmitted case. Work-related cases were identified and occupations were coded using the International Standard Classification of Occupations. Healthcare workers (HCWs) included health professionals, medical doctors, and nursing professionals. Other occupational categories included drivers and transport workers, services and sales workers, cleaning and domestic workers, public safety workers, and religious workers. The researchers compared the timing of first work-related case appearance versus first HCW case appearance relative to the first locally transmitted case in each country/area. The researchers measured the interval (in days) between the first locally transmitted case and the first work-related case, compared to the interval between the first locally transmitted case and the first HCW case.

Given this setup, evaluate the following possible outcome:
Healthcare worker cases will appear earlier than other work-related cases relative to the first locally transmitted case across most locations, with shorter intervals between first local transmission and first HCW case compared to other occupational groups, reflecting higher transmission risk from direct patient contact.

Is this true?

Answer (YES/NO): NO